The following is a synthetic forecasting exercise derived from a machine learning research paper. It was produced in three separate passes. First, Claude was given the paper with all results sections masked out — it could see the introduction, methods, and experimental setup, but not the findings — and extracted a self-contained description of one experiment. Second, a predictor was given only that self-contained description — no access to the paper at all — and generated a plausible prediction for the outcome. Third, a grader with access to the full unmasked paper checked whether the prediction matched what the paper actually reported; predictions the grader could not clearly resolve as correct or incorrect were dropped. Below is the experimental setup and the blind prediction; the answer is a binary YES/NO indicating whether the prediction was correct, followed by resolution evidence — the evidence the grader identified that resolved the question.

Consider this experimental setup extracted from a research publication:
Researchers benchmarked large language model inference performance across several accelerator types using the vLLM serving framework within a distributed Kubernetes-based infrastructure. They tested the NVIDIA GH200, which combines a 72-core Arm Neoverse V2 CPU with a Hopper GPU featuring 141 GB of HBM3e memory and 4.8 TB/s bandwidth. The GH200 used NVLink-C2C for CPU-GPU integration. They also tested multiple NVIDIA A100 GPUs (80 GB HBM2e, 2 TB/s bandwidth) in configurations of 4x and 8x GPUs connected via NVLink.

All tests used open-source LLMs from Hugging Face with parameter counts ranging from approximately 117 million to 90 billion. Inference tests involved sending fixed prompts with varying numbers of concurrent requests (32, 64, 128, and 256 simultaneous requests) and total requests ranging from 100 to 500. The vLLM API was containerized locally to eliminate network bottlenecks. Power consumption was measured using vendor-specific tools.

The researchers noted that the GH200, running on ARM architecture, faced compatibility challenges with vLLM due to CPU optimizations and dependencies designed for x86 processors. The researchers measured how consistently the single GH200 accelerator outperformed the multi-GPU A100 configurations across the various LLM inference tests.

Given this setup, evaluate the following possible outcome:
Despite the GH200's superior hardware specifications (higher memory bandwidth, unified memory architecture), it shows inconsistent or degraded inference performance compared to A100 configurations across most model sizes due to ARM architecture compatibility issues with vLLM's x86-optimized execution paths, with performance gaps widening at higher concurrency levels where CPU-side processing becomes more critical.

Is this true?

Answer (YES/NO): NO